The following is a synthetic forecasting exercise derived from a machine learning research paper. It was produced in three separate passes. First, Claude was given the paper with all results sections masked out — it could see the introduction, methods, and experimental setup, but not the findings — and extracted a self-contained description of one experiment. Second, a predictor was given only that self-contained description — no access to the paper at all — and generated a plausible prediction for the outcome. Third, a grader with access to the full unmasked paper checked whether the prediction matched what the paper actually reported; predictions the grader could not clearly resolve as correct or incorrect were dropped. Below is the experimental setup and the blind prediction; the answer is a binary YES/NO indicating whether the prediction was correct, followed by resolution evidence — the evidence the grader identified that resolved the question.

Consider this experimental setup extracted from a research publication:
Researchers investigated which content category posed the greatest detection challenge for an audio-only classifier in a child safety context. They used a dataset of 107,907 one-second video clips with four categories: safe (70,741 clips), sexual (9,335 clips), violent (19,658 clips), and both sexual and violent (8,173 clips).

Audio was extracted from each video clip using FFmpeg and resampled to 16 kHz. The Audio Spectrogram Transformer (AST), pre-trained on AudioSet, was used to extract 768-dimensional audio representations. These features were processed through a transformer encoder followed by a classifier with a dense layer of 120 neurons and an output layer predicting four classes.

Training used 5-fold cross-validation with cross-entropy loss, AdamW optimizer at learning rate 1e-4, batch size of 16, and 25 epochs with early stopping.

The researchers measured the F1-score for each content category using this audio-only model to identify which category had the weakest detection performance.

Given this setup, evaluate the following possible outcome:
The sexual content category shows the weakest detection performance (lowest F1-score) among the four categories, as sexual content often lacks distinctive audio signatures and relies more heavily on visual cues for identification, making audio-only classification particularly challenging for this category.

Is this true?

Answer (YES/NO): NO